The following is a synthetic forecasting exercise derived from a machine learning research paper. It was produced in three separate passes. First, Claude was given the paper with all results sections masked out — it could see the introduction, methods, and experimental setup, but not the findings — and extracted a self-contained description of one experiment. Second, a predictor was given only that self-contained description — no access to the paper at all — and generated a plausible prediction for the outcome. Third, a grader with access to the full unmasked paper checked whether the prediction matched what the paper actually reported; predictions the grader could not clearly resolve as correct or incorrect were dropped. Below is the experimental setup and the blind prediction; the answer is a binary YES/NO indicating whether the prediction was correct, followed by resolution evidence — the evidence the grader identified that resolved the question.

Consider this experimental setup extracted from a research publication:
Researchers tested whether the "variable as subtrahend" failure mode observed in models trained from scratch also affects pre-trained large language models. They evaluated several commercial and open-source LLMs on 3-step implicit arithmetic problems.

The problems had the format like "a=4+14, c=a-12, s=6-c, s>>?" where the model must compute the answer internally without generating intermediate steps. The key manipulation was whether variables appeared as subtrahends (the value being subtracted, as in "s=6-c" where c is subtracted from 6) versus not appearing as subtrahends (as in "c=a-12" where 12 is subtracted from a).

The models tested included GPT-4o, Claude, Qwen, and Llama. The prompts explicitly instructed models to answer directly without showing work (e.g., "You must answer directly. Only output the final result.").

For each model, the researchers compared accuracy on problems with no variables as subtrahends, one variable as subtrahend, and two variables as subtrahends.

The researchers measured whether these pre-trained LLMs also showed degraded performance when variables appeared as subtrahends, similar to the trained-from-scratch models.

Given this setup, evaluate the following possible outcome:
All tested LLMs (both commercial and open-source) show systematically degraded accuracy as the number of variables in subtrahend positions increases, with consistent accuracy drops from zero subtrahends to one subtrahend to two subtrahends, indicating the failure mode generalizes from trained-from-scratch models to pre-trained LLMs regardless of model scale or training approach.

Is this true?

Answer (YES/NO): YES